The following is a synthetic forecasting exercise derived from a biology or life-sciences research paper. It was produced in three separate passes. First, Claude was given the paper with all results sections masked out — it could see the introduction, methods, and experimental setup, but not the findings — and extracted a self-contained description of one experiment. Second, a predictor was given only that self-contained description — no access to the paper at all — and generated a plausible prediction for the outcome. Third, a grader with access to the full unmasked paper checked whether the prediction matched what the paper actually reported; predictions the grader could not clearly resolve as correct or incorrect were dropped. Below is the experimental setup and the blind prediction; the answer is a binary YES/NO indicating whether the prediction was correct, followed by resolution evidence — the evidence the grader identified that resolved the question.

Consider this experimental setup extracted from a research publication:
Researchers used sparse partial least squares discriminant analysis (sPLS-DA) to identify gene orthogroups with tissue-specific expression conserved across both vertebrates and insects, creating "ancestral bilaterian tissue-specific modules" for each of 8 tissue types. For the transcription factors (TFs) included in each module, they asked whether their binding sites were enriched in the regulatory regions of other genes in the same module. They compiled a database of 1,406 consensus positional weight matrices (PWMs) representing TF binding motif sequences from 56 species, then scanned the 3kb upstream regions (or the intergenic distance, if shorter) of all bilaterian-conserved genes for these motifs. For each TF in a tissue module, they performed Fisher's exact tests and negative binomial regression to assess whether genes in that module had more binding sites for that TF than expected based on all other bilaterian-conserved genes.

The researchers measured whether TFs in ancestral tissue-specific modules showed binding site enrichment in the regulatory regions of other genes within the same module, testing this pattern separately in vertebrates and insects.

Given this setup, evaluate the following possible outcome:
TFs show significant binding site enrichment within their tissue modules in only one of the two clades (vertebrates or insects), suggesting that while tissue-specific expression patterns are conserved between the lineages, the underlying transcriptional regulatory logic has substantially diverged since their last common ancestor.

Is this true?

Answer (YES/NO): NO